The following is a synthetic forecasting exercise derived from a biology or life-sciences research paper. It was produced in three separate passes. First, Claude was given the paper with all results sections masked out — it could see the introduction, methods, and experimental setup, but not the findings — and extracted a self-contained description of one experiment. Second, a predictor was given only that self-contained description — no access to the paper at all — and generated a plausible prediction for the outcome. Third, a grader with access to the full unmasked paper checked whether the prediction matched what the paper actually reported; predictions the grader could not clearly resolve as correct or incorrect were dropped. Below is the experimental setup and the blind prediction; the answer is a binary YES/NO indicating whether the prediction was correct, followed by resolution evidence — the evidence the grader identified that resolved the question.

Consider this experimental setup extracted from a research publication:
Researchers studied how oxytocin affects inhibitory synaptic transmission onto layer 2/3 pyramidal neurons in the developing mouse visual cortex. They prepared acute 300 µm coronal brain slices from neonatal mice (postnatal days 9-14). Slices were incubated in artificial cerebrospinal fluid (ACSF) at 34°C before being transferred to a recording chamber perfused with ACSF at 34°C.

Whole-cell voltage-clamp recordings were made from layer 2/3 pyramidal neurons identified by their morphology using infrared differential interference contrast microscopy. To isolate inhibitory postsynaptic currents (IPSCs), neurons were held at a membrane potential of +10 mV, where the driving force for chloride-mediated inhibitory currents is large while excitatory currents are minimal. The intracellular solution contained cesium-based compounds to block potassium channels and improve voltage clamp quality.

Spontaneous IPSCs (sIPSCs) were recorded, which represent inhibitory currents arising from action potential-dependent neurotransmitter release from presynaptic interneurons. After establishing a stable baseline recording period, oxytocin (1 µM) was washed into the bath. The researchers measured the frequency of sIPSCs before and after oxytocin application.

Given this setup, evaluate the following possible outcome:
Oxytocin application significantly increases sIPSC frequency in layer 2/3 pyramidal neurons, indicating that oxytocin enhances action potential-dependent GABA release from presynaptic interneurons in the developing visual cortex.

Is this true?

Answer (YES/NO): YES